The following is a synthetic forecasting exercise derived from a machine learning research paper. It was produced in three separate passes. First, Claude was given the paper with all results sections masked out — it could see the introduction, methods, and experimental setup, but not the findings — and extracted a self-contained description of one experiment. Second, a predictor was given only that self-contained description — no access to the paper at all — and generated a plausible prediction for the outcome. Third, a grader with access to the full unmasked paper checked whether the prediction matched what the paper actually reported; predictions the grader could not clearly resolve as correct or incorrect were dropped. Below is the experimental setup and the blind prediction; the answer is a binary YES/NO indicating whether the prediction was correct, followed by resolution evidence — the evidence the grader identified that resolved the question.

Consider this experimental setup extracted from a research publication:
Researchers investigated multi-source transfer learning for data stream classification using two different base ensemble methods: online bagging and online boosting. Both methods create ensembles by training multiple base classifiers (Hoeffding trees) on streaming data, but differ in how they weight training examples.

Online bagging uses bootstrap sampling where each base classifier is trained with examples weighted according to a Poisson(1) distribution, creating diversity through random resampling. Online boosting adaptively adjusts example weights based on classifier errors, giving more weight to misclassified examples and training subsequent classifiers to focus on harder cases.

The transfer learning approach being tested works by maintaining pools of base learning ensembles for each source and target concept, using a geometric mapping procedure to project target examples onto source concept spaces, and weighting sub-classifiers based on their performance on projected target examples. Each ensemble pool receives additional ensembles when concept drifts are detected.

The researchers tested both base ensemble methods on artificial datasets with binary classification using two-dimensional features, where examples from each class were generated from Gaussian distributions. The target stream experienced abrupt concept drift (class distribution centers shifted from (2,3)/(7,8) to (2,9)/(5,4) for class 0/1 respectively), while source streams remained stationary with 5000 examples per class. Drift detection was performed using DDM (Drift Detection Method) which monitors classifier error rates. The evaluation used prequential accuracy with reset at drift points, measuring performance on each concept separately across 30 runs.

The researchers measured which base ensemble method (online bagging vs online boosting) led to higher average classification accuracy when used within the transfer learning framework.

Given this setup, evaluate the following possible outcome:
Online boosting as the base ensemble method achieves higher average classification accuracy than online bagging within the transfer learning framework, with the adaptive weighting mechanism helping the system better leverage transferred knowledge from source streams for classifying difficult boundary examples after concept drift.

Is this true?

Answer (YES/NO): NO